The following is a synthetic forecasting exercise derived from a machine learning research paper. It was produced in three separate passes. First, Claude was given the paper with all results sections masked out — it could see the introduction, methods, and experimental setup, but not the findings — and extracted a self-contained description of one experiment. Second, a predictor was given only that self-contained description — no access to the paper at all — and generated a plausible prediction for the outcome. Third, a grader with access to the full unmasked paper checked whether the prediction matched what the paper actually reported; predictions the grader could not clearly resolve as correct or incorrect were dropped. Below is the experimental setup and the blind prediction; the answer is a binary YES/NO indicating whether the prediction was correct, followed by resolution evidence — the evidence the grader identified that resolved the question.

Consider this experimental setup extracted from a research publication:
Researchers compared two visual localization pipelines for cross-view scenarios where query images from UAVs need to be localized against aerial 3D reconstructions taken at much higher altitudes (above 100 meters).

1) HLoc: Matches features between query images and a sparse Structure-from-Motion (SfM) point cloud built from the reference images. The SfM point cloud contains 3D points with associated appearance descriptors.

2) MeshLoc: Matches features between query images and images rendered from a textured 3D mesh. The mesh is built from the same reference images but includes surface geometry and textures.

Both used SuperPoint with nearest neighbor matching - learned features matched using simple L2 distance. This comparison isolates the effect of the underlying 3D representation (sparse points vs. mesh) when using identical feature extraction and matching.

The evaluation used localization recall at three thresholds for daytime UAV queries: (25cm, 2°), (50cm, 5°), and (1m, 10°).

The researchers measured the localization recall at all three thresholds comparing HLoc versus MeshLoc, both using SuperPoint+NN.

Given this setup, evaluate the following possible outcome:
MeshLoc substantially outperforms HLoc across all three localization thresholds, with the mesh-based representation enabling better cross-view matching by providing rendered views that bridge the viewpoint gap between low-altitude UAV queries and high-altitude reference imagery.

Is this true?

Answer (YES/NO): NO